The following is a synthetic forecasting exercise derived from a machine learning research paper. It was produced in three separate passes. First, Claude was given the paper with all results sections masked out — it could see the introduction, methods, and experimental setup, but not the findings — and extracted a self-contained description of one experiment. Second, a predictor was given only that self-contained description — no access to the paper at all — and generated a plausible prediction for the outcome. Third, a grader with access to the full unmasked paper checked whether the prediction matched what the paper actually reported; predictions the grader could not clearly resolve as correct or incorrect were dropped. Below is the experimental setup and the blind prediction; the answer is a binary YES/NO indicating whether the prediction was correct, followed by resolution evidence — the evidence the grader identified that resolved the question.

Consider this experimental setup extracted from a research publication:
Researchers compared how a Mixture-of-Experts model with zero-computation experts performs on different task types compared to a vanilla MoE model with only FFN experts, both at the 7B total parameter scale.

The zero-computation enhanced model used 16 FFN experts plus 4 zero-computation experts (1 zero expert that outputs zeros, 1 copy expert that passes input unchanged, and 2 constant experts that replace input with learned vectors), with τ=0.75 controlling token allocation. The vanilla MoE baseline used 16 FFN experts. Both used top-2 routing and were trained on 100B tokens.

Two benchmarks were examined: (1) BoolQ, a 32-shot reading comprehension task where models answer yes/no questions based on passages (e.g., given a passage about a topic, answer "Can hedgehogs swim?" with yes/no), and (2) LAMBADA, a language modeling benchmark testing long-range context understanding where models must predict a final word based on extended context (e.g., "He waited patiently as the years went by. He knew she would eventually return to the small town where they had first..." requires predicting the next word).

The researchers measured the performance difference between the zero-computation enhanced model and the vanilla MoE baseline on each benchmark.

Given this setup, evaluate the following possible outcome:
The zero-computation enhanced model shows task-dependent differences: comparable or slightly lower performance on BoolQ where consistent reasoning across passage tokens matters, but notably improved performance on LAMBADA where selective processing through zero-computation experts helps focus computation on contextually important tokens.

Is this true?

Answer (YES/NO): NO